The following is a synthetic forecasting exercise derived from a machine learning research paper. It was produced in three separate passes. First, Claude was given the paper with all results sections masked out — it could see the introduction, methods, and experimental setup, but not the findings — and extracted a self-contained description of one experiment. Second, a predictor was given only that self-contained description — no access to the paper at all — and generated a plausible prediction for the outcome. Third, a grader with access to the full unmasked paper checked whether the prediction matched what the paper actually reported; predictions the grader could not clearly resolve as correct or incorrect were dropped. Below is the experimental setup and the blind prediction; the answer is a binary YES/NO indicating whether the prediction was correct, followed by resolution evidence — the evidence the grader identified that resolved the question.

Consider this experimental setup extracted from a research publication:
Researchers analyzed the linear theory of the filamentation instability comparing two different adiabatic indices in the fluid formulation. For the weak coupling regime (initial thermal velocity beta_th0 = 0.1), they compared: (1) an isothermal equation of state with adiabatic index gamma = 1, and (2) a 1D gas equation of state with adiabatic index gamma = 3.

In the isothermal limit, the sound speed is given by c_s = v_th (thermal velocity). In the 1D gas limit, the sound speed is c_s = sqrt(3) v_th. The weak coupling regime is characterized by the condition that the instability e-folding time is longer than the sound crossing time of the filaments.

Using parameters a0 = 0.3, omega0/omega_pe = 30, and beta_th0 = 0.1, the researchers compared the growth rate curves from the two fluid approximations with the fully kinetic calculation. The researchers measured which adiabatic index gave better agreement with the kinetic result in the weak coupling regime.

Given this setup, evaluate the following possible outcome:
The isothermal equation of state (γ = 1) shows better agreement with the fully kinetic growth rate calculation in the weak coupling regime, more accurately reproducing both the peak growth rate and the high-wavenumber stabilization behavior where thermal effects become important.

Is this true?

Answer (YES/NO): YES